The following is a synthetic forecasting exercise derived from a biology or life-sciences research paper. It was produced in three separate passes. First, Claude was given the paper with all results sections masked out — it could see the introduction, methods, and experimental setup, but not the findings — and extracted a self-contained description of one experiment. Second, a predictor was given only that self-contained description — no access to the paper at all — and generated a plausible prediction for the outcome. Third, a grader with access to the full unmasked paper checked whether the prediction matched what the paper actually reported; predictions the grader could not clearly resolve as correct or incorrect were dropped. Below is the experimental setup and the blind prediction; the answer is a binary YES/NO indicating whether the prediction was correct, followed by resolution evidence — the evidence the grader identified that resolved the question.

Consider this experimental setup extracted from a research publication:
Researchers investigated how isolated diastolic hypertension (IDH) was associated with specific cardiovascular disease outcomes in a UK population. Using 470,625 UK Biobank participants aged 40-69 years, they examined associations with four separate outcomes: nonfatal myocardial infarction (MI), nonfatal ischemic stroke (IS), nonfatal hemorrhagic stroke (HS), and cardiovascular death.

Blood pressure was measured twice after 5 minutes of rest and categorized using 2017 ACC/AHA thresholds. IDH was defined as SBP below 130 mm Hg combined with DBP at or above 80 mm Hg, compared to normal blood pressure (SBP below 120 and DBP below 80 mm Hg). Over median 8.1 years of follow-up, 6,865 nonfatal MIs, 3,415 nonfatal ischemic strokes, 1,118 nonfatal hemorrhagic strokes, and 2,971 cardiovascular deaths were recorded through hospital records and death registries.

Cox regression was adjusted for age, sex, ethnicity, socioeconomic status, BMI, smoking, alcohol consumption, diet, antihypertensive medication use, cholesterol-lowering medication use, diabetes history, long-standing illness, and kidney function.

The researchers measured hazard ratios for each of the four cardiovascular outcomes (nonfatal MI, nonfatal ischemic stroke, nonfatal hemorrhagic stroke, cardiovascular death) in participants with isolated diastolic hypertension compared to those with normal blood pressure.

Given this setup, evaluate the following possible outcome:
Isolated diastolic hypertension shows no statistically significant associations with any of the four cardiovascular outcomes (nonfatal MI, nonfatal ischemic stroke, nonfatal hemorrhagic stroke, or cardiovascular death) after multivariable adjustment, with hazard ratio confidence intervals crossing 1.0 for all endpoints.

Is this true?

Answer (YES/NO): NO